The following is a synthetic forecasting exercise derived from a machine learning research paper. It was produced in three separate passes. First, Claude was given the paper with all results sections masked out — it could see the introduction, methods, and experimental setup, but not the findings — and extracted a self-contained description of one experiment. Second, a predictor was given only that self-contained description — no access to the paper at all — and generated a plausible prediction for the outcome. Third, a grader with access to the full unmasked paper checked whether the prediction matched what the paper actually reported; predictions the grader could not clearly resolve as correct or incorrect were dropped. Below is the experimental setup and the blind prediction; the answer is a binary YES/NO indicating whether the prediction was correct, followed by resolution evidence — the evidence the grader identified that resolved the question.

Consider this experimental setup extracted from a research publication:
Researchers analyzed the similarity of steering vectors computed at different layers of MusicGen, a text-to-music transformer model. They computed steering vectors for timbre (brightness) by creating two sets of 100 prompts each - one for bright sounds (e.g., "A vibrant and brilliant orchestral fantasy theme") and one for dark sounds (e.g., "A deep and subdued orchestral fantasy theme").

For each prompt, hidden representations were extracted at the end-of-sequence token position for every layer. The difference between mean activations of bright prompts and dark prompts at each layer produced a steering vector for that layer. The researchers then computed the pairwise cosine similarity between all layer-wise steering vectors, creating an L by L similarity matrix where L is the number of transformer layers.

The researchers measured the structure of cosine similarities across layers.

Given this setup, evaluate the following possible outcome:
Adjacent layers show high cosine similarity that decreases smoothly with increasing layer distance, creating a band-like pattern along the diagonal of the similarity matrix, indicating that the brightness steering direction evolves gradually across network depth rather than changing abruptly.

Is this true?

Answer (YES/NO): NO